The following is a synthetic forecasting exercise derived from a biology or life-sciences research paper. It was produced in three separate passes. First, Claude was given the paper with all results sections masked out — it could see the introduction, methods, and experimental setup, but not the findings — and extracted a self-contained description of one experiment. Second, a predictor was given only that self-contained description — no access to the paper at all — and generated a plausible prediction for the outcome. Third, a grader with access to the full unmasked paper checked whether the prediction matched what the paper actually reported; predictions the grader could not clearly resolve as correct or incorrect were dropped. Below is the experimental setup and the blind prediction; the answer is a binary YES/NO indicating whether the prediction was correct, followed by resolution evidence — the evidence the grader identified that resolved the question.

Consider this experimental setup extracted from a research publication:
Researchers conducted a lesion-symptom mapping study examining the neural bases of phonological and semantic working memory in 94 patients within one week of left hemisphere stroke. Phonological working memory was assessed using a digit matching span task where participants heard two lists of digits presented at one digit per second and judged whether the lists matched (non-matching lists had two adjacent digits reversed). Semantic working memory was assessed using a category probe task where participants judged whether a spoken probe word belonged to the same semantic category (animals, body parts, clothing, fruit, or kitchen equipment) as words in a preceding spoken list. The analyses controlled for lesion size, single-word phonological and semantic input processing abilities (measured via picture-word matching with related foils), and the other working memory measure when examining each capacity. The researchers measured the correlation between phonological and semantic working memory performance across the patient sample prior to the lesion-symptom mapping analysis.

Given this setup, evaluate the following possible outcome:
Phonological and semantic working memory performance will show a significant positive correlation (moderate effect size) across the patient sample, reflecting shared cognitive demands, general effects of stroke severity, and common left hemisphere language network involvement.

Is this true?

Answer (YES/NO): YES